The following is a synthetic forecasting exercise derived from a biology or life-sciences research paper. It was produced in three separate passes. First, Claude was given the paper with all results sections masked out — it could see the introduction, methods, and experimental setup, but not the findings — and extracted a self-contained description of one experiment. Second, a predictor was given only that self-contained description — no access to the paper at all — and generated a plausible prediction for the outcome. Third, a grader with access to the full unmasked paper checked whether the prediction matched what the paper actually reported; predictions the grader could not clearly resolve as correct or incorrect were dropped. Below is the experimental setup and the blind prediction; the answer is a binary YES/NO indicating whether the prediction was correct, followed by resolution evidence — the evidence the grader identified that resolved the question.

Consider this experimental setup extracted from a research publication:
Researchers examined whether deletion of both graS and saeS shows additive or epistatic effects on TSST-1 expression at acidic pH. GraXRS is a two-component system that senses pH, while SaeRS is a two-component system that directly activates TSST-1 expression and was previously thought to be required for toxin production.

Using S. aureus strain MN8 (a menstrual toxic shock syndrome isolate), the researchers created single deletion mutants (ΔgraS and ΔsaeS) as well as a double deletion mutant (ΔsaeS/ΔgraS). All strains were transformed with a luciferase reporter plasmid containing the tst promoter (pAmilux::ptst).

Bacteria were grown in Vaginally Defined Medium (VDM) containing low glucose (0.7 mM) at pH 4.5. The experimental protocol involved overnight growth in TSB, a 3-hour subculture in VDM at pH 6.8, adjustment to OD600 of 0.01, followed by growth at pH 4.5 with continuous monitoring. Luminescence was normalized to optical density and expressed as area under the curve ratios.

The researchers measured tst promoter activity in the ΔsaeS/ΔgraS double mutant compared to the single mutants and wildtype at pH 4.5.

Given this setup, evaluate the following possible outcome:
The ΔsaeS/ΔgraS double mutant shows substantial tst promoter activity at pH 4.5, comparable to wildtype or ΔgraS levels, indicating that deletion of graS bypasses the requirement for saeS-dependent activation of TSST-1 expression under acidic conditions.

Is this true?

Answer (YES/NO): NO